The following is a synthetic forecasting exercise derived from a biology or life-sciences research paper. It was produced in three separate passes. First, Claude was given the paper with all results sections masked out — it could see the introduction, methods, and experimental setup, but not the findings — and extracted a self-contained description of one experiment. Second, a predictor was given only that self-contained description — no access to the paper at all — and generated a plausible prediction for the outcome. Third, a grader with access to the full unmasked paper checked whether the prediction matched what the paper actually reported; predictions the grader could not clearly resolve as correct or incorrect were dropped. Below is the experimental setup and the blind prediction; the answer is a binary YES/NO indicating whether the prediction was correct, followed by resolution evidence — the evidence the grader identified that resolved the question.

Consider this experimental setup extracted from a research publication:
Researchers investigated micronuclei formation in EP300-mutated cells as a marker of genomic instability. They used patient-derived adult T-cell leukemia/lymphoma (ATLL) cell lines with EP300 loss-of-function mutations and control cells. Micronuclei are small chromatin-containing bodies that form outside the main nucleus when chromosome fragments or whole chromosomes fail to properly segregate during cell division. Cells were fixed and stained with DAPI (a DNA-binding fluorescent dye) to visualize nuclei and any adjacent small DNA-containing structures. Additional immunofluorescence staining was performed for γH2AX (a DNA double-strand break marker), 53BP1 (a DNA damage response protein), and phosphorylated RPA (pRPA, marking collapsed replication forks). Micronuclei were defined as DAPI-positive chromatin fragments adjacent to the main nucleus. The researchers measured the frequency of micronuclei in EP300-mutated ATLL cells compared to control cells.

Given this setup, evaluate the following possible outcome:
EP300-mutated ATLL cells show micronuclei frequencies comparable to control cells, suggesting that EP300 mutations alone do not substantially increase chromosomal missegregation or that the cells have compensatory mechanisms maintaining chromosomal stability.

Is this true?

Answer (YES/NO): NO